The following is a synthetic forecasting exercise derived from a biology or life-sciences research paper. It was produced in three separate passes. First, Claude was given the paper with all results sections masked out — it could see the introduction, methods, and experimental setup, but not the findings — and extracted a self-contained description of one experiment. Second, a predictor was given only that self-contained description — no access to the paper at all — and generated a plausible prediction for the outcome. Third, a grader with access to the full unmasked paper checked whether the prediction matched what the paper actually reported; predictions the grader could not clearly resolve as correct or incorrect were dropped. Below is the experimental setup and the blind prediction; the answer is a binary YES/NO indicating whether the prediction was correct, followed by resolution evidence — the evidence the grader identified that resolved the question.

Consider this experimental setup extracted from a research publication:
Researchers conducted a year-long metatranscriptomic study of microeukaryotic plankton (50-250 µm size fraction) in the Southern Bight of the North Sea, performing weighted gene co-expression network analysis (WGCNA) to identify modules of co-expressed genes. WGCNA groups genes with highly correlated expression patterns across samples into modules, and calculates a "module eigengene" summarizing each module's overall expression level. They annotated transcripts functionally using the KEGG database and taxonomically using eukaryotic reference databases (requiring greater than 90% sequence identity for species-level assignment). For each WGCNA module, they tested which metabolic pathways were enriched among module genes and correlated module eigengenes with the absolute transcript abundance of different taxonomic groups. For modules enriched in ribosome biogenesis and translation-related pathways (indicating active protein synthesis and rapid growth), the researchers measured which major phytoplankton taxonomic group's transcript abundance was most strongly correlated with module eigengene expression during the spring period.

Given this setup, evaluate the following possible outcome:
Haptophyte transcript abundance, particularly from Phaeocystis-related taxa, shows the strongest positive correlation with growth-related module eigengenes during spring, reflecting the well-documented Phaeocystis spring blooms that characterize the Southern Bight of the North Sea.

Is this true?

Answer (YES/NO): YES